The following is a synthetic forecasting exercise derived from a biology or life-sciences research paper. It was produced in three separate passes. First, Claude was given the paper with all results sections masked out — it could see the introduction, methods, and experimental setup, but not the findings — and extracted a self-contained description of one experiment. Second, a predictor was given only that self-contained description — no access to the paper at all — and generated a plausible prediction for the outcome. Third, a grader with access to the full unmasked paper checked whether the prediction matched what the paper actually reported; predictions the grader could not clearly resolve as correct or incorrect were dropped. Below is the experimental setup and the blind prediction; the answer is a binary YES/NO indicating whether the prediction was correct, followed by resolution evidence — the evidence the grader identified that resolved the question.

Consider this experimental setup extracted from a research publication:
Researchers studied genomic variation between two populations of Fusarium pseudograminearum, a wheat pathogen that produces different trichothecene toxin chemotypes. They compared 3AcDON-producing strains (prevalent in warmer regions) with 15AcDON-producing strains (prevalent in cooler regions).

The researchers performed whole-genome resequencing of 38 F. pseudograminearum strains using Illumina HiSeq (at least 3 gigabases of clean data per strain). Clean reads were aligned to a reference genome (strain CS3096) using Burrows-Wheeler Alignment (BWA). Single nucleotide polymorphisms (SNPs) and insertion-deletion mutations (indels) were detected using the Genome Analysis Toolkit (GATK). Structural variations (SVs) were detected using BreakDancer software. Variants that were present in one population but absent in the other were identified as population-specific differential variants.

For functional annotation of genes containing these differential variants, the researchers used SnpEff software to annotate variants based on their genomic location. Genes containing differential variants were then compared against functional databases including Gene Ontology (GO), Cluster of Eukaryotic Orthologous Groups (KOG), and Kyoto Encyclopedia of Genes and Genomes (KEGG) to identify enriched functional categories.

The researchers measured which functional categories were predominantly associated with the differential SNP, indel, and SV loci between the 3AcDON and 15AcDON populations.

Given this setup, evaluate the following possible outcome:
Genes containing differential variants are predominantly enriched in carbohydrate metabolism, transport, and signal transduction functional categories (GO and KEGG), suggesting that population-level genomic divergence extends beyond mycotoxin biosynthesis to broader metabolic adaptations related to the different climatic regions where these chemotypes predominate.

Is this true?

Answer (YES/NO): NO